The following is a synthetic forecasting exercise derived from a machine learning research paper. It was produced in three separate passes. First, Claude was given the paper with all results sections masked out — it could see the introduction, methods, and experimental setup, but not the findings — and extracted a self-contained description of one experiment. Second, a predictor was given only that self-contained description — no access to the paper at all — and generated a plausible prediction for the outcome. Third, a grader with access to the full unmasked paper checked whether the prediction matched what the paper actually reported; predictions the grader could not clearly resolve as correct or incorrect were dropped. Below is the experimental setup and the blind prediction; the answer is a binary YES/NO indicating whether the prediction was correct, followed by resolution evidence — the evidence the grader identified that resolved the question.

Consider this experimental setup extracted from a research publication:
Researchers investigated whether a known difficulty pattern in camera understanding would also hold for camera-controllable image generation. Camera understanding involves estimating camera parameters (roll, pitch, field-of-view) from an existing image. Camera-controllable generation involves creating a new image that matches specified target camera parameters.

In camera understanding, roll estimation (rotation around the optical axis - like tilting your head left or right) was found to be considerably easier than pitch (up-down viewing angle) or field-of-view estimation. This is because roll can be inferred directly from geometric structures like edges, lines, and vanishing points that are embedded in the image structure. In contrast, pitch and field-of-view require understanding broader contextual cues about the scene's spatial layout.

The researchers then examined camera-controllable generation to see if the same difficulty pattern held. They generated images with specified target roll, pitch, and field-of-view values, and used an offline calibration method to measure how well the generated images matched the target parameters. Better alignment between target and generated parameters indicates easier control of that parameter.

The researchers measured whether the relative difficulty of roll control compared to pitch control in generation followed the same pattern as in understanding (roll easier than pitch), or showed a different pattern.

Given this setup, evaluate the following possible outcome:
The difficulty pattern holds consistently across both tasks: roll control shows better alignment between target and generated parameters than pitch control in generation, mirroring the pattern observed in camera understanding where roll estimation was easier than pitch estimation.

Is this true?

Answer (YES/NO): NO